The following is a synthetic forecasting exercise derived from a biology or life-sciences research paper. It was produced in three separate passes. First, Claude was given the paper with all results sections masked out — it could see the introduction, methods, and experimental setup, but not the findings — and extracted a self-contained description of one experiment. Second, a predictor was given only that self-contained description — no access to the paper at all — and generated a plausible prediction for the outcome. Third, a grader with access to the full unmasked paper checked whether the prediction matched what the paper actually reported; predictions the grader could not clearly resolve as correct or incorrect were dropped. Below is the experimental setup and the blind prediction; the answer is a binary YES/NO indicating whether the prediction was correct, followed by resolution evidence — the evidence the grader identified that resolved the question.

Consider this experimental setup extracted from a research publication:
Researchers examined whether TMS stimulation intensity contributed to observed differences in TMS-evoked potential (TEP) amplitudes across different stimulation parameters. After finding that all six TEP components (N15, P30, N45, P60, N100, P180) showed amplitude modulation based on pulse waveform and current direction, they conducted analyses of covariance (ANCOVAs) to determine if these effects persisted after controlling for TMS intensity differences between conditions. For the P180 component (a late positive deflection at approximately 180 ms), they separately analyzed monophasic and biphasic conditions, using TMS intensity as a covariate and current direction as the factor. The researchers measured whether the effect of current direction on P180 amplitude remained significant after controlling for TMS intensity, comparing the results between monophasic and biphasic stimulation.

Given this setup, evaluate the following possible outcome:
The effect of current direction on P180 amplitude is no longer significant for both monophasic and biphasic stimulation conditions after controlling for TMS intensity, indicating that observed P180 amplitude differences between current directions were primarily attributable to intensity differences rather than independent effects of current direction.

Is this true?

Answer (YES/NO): NO